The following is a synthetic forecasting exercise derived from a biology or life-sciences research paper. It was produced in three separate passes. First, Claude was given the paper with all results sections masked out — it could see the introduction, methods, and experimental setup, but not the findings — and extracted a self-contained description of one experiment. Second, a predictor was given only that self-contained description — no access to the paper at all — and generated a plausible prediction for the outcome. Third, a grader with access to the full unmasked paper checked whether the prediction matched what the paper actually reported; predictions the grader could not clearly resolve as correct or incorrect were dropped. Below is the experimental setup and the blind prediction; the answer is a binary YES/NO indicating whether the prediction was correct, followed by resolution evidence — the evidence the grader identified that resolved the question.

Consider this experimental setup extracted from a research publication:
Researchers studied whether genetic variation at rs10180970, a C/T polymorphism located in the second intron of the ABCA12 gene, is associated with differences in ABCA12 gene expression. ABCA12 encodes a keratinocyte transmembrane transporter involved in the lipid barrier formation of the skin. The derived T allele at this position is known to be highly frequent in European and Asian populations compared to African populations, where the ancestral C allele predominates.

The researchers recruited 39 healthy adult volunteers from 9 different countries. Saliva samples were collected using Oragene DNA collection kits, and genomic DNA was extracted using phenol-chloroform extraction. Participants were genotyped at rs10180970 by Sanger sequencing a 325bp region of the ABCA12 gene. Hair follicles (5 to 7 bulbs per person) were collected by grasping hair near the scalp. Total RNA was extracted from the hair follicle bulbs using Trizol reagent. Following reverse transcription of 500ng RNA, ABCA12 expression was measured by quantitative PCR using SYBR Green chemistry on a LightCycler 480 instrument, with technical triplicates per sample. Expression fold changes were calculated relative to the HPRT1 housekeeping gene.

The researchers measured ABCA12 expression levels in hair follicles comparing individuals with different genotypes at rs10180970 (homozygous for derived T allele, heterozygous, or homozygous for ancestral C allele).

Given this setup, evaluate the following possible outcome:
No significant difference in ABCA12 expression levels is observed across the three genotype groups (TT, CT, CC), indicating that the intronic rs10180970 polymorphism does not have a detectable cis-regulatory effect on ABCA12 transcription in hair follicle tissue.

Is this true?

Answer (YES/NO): YES